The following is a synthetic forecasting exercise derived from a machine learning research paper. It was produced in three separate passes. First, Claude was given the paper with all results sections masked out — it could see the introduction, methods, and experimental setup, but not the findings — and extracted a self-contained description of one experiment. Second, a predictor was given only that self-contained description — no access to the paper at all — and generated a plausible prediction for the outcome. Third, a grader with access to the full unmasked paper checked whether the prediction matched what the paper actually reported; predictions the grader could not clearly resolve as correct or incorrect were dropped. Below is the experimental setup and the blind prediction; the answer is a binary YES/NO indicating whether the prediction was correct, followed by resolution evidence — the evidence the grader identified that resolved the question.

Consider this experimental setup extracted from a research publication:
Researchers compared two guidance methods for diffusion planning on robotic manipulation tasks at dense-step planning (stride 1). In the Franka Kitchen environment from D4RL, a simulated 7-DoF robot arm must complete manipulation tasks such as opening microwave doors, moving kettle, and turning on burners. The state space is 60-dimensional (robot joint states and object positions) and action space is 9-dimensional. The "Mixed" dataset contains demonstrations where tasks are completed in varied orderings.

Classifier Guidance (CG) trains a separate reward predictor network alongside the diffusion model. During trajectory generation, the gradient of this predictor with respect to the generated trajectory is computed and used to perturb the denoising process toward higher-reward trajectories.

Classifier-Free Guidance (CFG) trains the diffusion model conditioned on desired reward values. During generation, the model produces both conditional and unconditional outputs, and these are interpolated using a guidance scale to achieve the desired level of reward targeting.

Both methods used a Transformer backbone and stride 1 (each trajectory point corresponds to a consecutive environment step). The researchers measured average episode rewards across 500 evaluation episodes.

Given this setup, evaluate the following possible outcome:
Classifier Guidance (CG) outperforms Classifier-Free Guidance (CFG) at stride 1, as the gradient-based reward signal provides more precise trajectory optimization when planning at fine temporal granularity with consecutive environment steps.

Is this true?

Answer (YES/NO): NO